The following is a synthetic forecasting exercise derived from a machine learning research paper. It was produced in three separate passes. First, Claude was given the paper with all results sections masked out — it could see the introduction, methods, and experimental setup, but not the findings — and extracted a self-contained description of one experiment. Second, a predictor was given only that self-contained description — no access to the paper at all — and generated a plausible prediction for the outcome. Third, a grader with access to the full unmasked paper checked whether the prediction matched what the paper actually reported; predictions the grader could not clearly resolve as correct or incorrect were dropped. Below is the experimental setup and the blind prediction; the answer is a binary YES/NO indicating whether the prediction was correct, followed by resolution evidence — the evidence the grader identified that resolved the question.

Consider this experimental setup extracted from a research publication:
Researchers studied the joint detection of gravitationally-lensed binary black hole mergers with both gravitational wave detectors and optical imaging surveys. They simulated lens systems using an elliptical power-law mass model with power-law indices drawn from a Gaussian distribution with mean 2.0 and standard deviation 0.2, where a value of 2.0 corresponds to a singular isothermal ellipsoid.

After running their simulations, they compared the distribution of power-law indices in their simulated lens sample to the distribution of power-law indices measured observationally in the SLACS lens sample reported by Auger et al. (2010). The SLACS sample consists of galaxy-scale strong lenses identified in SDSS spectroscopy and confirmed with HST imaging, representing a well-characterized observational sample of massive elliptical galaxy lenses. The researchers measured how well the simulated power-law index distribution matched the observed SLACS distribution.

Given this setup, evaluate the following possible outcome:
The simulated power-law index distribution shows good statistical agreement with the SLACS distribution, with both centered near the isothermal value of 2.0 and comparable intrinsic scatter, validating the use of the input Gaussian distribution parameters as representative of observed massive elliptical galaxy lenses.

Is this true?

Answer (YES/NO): YES